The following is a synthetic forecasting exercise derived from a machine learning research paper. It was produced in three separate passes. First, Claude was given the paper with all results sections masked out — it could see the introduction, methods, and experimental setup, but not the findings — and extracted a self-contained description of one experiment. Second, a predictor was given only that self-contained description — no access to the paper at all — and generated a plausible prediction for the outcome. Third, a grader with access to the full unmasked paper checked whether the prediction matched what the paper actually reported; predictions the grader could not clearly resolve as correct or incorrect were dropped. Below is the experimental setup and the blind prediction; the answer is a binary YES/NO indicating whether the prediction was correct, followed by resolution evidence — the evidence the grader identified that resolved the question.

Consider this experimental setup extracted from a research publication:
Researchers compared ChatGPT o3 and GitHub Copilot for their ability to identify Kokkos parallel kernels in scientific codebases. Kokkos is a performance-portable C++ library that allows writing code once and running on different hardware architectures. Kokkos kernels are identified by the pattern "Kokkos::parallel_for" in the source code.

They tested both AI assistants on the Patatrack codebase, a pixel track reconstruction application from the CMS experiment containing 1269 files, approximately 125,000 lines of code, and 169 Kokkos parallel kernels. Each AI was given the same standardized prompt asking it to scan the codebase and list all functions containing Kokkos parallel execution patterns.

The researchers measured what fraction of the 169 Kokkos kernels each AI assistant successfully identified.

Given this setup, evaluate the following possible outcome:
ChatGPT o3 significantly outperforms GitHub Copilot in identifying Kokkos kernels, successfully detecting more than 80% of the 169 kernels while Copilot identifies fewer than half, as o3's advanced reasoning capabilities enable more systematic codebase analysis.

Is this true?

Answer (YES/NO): NO